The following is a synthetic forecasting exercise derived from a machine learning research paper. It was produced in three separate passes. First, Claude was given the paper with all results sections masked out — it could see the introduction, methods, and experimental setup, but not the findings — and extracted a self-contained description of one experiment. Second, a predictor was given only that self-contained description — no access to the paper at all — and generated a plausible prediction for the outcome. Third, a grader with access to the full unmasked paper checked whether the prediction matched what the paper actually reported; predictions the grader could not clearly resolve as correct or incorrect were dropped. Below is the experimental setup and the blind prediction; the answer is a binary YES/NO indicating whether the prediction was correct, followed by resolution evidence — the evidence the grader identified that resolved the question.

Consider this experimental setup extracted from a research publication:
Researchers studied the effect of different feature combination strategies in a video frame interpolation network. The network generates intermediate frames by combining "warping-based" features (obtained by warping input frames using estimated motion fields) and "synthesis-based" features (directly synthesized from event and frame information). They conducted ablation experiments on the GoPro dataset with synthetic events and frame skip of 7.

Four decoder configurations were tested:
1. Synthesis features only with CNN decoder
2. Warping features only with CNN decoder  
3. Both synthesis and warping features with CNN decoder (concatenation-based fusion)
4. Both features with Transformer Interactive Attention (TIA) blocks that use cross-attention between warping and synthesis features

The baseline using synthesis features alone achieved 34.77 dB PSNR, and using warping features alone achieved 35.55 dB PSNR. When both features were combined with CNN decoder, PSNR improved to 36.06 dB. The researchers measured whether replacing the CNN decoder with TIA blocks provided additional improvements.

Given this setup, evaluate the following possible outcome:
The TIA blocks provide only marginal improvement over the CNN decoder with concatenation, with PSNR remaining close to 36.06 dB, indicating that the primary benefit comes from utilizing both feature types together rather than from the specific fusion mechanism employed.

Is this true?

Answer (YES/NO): NO